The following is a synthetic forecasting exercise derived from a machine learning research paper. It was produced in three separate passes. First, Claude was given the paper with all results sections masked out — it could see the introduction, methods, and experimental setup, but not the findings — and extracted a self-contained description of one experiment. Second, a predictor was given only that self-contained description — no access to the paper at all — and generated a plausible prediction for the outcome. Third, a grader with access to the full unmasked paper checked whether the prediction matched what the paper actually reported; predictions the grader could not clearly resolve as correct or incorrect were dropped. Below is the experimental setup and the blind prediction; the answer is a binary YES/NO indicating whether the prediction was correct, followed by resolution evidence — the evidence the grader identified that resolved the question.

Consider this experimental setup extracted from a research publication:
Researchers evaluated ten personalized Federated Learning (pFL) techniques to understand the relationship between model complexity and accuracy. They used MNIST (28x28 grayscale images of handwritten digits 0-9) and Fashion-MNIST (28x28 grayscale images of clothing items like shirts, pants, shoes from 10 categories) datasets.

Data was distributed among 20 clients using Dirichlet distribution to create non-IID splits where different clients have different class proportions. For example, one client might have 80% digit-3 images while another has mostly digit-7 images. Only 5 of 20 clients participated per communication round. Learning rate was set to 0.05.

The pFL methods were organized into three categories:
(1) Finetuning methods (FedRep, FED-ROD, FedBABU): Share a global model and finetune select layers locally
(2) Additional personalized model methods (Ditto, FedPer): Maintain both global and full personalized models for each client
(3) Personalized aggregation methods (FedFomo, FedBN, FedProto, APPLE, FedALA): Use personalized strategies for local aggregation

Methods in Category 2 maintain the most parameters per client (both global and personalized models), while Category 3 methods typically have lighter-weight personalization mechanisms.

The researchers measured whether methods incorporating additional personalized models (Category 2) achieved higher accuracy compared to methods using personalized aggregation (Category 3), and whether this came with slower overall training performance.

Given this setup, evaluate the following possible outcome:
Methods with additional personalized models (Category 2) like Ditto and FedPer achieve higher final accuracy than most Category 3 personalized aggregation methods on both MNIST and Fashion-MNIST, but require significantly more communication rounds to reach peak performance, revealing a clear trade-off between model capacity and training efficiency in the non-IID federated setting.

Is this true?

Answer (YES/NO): NO